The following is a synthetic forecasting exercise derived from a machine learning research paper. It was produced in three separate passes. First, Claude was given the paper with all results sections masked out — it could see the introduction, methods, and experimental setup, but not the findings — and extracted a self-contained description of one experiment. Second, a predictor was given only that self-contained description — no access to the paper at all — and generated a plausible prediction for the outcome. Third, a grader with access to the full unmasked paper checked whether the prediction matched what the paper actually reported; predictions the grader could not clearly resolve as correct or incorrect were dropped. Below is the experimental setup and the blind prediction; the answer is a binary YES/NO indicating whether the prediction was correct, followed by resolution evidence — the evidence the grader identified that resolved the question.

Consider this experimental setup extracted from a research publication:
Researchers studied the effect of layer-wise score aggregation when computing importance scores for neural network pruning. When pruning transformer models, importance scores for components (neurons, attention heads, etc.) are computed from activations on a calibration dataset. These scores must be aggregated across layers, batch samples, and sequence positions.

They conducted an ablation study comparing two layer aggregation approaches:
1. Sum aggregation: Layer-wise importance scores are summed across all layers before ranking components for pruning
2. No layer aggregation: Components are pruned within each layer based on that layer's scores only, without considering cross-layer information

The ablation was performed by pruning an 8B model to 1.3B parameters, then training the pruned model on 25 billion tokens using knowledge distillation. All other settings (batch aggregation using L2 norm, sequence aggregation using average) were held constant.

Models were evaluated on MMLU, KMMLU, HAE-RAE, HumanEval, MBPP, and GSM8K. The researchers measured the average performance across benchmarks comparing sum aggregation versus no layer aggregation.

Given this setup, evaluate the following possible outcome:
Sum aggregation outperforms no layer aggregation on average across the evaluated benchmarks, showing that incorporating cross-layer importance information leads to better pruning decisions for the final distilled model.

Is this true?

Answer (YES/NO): YES